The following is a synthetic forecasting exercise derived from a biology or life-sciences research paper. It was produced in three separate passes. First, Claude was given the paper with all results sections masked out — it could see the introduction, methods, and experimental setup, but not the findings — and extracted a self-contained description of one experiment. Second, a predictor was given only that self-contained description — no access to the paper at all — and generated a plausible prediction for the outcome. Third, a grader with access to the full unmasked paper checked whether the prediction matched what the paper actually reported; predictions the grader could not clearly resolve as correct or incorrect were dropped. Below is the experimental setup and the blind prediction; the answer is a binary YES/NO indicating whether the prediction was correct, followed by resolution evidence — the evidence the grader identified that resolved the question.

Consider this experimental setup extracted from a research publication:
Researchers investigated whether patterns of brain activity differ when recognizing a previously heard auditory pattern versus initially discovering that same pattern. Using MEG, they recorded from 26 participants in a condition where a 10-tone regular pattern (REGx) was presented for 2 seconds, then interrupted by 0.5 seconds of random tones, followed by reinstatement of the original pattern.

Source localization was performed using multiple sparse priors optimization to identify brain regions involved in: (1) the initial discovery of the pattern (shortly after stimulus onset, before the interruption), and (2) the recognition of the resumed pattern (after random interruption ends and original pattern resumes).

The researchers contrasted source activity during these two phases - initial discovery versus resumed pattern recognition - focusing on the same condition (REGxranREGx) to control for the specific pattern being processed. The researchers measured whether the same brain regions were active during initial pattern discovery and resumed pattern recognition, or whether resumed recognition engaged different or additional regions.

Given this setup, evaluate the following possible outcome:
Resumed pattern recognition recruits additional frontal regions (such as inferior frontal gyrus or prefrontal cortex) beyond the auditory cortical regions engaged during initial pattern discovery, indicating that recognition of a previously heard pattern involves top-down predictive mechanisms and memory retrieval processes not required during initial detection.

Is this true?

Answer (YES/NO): NO